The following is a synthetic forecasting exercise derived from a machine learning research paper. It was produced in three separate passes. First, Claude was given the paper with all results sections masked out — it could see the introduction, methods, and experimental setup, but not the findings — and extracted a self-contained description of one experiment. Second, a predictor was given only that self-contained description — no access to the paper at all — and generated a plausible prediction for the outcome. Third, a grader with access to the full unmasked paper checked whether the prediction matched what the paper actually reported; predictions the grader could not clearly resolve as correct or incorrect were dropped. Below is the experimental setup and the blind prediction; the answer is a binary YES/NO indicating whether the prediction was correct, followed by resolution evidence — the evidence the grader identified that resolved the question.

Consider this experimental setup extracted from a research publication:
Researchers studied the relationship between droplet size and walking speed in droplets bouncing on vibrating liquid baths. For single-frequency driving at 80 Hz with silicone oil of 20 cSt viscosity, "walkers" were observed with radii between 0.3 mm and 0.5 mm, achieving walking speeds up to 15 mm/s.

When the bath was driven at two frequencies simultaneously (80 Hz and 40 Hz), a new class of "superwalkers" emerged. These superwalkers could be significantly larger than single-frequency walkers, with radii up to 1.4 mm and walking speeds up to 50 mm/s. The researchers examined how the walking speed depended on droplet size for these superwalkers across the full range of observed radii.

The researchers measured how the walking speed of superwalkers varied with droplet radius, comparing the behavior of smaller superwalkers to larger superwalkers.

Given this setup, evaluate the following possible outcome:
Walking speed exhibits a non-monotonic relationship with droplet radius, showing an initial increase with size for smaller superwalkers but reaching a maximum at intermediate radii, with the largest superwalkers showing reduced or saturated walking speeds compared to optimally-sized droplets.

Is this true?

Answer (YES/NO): YES